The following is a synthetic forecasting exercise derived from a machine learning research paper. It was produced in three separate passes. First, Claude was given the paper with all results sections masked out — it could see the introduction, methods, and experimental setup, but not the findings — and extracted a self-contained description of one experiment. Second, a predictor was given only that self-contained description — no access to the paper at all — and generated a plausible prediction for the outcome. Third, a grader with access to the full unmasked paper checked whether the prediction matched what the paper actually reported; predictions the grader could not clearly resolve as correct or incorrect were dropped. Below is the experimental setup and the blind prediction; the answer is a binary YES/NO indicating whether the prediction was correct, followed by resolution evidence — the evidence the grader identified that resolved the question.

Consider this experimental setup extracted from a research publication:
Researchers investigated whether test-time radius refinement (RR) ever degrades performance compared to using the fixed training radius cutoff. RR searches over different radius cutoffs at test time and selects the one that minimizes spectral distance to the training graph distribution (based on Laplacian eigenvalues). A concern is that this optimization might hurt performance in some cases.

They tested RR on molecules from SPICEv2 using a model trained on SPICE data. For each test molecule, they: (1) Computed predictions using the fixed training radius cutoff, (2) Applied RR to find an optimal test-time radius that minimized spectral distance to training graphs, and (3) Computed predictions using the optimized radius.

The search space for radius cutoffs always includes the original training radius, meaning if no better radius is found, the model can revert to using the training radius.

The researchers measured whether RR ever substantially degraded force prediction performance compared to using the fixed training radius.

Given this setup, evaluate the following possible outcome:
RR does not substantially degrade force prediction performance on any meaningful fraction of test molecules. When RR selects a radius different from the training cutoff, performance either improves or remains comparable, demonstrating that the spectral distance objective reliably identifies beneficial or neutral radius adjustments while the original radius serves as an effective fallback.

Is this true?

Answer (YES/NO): YES